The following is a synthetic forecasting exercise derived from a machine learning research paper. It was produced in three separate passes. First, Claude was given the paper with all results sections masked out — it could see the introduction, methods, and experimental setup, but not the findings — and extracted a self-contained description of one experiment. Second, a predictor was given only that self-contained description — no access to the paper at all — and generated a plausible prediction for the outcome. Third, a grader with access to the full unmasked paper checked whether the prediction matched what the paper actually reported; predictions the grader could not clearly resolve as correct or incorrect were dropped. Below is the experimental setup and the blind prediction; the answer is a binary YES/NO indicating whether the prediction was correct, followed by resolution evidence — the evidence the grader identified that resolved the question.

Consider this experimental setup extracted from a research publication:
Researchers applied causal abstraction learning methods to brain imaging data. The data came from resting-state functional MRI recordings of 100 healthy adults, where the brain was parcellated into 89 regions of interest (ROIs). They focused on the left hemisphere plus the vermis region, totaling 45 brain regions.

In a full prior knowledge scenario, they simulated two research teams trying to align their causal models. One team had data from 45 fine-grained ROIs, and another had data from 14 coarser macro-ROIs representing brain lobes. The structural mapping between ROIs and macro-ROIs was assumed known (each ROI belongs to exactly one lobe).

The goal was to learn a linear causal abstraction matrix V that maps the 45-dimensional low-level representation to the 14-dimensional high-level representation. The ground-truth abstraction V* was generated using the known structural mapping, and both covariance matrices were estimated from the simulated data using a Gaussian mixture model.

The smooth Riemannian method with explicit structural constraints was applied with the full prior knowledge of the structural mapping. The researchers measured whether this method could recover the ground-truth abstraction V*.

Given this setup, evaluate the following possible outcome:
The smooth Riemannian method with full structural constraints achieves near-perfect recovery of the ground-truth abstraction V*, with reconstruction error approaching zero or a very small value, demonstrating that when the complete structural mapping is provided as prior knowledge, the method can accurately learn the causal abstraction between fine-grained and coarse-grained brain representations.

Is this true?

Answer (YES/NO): YES